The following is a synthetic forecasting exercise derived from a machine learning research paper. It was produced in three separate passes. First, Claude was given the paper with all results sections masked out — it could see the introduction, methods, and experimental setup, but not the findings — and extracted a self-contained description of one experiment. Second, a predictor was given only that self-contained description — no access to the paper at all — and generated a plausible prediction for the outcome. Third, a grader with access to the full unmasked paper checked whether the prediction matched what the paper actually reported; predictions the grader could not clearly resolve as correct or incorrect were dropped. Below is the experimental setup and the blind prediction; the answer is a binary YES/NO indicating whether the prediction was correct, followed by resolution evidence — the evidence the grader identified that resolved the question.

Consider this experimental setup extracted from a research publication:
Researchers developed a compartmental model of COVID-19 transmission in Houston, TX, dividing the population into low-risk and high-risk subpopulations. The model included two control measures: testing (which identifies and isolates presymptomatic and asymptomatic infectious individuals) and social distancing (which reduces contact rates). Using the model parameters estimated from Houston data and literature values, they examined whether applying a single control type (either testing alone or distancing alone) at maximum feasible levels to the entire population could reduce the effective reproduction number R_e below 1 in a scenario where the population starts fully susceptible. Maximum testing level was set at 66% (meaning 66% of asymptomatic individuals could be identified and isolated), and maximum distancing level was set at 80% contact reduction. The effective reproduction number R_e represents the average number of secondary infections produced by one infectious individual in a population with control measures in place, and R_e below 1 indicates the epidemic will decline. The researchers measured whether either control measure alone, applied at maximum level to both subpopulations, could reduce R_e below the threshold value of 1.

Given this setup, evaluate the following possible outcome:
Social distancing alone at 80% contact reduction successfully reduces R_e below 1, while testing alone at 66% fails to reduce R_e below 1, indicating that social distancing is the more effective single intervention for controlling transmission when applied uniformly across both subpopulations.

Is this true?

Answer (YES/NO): NO